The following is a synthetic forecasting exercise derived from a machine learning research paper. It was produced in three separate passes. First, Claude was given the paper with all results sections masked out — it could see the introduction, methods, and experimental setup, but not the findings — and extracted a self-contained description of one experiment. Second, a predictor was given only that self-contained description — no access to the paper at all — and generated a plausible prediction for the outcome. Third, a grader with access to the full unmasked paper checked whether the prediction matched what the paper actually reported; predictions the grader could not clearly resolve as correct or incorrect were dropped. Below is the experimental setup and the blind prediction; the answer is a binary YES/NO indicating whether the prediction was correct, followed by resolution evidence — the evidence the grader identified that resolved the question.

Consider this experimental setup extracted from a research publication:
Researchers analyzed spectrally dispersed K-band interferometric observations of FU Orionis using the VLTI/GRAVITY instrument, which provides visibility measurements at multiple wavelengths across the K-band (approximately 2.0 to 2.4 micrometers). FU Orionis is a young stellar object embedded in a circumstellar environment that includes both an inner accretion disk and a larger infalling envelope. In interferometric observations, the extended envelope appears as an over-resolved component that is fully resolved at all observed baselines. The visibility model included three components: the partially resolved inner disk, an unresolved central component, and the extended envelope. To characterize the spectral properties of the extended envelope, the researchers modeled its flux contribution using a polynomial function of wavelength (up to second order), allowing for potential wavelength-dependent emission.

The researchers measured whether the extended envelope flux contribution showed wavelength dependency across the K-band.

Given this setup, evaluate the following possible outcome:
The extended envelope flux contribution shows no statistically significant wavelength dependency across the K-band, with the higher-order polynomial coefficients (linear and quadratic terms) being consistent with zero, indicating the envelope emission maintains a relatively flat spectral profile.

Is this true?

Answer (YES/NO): NO